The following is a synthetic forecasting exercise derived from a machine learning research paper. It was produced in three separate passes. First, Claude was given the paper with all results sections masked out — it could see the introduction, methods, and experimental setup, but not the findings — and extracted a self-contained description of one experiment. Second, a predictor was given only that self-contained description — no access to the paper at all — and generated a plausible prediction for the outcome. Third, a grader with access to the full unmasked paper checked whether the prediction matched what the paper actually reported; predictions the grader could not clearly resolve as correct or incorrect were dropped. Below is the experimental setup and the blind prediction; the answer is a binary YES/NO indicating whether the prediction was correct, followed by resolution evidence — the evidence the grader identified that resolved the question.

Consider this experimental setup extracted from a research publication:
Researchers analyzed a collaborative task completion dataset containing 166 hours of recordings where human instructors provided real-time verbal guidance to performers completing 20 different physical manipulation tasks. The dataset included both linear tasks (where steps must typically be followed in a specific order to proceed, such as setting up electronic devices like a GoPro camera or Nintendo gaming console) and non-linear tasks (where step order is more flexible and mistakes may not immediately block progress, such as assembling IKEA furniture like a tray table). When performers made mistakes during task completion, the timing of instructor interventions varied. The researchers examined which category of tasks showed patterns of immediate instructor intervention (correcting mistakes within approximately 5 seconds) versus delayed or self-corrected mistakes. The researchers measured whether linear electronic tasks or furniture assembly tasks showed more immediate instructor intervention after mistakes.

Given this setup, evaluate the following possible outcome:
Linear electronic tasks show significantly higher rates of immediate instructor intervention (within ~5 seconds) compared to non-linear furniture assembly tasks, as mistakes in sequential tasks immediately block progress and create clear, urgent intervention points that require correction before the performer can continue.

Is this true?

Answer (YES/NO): YES